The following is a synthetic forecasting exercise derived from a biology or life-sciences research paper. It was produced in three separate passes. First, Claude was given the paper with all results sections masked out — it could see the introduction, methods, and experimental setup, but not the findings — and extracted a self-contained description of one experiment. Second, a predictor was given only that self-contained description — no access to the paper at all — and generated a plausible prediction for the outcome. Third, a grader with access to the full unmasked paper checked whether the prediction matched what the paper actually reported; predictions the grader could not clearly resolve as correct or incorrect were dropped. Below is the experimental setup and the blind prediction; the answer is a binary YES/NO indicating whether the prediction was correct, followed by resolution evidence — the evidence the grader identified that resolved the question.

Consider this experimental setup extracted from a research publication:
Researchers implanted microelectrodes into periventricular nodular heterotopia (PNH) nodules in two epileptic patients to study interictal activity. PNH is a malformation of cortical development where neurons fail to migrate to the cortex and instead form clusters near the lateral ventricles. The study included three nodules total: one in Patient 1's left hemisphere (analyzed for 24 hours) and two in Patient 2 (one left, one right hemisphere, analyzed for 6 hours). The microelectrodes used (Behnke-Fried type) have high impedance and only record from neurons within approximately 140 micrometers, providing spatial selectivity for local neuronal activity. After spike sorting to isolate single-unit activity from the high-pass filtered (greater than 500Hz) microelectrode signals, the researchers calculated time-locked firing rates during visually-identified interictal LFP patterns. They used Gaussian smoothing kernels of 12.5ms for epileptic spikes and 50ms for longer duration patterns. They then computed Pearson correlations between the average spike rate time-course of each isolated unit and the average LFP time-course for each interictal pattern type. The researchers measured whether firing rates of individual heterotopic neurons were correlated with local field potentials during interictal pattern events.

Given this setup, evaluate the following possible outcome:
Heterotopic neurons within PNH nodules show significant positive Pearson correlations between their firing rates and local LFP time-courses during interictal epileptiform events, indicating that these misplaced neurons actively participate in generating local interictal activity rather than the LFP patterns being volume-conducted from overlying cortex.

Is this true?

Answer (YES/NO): NO